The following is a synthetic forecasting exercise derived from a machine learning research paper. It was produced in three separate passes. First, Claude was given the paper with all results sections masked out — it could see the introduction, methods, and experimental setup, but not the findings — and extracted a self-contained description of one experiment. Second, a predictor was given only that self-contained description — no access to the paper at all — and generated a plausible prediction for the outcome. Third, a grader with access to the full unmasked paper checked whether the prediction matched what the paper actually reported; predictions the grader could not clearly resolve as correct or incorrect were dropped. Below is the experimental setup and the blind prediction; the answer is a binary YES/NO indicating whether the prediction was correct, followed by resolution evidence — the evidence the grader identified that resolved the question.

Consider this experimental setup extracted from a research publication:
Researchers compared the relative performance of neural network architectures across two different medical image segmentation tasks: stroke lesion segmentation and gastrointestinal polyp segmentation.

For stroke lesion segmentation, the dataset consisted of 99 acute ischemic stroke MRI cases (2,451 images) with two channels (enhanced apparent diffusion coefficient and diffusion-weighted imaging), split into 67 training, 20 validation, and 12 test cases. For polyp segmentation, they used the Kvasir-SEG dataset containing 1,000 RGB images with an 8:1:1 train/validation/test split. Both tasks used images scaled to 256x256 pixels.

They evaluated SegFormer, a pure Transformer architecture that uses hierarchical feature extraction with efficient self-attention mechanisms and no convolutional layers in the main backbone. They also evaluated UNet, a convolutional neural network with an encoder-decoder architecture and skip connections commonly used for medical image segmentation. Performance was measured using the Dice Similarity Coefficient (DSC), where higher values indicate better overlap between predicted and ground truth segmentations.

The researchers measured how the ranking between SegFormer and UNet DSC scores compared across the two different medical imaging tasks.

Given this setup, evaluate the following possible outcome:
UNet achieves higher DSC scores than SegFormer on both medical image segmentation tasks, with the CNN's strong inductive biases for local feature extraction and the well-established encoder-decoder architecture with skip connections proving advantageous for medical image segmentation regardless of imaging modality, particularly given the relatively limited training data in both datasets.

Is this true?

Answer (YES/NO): NO